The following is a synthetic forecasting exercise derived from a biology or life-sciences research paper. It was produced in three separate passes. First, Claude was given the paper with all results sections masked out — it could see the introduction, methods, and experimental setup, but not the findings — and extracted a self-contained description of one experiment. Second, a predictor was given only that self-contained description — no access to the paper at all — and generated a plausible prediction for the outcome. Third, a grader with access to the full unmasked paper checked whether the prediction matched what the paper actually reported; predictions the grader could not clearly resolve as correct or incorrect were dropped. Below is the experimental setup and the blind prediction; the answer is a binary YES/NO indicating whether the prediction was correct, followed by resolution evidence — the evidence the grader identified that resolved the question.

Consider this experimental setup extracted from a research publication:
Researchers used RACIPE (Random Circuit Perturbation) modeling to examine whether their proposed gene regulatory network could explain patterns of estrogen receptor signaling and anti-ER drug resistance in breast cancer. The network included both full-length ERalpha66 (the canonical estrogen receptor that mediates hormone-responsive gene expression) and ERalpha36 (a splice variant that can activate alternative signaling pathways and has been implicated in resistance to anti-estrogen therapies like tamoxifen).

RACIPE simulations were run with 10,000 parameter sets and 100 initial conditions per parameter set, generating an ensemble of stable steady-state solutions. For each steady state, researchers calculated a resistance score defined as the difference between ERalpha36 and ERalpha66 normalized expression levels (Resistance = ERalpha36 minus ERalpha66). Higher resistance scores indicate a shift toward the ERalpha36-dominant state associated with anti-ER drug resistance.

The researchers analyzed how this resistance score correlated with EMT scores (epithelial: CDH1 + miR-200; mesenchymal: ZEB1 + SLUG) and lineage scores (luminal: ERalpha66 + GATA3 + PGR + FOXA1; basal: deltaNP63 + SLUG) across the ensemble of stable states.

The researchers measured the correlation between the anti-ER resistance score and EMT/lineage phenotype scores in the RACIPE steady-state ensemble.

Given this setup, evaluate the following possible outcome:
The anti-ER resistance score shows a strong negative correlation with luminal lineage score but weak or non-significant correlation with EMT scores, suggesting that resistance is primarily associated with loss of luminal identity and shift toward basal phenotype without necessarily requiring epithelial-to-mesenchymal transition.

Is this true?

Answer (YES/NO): NO